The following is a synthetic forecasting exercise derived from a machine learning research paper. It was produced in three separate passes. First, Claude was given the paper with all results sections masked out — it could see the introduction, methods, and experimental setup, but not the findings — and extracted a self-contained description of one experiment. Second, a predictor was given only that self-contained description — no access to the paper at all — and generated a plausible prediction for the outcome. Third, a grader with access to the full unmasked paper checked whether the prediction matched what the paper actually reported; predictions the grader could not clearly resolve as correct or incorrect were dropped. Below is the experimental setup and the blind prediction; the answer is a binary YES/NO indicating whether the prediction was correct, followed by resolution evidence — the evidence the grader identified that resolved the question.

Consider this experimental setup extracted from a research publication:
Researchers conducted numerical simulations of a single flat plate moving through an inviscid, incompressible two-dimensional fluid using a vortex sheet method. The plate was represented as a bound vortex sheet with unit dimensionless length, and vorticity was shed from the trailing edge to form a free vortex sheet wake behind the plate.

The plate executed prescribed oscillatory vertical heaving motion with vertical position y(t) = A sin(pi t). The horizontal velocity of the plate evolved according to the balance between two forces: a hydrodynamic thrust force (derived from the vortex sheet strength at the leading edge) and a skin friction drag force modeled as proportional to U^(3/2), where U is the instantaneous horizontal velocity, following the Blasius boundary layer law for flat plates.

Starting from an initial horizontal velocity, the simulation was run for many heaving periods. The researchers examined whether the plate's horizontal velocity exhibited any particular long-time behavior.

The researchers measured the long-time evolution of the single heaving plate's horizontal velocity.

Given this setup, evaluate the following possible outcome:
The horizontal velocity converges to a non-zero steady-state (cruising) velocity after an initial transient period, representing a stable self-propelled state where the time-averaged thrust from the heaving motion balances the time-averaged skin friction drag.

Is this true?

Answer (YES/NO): YES